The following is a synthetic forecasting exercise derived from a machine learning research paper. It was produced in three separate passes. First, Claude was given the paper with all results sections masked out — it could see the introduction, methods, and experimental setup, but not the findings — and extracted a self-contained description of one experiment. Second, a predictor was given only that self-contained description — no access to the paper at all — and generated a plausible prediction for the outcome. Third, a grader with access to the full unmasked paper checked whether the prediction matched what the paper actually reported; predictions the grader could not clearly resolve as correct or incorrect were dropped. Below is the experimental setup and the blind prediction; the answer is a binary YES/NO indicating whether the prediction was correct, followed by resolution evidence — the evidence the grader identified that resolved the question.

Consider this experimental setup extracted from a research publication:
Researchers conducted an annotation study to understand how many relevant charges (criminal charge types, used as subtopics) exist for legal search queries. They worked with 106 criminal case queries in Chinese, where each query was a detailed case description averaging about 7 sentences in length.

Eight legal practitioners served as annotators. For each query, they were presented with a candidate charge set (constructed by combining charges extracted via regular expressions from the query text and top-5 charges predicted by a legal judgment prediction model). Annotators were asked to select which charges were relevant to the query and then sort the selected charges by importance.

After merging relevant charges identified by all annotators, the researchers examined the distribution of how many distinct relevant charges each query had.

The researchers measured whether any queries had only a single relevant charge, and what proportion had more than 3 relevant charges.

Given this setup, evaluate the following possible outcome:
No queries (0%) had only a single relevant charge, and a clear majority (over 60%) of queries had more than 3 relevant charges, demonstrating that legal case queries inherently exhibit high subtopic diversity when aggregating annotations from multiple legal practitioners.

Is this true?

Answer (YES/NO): NO